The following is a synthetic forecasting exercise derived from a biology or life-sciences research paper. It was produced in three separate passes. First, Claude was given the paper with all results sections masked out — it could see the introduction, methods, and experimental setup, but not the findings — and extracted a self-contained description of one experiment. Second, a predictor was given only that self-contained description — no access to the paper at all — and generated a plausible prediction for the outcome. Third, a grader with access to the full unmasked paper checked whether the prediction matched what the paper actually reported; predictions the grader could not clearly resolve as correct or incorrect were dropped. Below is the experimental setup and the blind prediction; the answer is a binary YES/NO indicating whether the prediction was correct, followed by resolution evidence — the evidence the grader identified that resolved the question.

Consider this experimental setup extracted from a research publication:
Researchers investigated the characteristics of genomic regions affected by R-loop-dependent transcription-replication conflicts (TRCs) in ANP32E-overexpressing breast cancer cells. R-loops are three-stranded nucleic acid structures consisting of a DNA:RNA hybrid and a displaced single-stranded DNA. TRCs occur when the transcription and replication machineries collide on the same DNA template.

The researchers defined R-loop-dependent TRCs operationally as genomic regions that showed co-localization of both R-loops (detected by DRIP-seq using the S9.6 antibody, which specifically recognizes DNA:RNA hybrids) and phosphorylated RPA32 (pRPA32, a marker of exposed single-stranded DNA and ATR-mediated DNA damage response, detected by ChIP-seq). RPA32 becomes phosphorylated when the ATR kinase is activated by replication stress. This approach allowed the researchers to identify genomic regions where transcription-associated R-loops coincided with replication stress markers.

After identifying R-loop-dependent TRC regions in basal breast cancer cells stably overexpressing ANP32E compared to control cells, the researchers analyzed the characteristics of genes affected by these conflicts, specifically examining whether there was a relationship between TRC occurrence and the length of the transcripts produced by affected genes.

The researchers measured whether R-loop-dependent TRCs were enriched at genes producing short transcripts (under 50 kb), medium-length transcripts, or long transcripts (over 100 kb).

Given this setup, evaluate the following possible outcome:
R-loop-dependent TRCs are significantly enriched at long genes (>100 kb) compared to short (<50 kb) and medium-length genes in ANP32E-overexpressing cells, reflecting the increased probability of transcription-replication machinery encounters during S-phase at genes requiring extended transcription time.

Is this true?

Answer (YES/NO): YES